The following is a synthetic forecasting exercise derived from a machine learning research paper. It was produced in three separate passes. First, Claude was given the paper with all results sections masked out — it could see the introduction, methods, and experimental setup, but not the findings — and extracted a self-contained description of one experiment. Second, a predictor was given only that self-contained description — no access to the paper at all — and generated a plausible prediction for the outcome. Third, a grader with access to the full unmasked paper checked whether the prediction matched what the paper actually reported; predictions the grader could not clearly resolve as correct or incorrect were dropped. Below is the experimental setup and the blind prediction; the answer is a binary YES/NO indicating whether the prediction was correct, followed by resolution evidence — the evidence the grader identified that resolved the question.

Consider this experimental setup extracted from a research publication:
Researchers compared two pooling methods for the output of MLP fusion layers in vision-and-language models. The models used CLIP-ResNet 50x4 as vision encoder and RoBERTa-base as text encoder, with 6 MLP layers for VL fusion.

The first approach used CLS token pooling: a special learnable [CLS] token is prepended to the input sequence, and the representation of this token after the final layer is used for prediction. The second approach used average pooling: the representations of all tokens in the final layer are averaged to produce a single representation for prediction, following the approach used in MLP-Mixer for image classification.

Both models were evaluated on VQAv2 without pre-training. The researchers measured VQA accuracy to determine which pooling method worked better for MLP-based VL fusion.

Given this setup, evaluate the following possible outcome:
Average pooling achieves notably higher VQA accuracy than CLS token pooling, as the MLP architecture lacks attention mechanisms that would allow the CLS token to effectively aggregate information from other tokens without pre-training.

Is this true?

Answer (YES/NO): NO